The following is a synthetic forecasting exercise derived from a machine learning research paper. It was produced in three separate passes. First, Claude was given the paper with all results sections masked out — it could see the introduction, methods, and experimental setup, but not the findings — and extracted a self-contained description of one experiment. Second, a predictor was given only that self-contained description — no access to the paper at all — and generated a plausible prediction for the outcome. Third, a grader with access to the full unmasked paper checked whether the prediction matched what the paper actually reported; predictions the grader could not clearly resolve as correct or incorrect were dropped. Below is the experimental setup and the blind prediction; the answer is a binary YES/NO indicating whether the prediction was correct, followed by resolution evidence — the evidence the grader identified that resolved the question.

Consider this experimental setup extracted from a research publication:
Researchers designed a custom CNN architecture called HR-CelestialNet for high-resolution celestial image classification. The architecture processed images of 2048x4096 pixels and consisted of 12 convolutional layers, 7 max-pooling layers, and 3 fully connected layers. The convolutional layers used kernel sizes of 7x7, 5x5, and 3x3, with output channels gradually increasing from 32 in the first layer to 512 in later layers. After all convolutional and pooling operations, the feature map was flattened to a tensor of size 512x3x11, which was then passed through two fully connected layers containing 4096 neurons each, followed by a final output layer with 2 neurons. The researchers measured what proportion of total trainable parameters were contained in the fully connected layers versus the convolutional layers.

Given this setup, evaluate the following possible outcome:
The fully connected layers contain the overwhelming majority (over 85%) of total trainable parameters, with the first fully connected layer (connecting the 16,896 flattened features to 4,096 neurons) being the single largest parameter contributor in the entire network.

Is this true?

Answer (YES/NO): YES